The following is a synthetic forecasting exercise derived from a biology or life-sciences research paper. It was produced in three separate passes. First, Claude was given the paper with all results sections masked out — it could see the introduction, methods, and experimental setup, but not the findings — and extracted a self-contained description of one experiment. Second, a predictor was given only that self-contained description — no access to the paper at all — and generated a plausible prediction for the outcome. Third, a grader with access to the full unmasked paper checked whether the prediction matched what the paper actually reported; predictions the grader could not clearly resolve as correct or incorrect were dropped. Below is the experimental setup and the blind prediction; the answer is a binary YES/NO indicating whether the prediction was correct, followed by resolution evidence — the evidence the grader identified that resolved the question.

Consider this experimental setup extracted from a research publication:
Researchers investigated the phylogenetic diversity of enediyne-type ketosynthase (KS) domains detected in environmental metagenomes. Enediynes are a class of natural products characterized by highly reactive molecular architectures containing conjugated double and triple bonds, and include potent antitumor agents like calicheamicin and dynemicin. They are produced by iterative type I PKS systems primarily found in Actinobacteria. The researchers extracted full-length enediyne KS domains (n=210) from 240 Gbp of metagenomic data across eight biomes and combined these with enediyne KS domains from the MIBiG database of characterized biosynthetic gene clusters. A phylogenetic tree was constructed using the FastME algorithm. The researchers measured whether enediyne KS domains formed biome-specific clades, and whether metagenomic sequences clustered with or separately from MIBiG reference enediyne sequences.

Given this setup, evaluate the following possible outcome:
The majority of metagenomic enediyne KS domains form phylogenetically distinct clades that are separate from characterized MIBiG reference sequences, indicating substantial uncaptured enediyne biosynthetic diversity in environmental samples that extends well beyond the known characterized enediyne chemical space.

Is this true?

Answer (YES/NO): YES